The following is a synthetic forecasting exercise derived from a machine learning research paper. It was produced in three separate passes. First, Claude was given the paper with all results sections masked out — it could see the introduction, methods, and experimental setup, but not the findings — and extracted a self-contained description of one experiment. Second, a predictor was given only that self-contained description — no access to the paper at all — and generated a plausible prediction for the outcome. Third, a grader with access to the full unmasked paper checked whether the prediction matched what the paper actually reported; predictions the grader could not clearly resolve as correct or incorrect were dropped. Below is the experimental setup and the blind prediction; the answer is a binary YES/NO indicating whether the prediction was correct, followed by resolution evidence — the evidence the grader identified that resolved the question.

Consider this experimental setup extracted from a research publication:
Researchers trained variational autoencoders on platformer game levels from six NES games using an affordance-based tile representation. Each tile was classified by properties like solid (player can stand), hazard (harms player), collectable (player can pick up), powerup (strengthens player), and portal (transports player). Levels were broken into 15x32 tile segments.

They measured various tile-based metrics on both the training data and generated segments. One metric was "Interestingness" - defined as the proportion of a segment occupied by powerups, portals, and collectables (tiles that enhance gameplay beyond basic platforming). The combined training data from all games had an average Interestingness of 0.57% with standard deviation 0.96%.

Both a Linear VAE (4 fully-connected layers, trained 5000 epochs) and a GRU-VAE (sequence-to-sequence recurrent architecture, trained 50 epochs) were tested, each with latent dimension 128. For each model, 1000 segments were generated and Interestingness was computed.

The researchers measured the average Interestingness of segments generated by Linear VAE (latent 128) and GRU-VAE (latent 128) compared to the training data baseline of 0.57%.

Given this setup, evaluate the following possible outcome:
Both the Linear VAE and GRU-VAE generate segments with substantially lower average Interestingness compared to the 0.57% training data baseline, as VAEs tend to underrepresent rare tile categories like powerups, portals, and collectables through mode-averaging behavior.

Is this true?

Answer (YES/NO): NO